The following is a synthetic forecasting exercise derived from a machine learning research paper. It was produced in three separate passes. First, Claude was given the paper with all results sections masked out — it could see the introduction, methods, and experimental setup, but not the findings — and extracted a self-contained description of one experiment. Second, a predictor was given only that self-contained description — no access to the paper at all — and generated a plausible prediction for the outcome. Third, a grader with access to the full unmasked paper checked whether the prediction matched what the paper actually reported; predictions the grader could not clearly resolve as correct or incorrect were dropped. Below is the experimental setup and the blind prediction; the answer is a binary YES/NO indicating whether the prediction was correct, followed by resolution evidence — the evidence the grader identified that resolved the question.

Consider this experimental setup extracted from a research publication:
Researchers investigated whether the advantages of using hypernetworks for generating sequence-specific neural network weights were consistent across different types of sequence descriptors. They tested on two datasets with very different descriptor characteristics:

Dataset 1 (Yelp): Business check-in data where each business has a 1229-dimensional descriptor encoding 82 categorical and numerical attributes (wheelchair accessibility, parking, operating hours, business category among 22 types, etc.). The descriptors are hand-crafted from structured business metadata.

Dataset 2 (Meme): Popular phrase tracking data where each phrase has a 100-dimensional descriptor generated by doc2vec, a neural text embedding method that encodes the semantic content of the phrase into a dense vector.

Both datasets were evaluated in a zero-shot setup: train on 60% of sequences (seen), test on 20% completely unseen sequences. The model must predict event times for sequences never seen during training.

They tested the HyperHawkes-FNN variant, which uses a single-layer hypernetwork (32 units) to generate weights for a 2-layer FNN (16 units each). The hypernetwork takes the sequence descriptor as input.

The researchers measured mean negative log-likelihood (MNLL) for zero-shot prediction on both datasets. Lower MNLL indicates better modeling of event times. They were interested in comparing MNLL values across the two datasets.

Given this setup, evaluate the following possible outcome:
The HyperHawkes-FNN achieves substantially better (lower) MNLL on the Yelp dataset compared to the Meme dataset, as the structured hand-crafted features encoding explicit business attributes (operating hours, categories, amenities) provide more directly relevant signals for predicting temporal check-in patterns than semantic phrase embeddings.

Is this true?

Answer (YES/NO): NO